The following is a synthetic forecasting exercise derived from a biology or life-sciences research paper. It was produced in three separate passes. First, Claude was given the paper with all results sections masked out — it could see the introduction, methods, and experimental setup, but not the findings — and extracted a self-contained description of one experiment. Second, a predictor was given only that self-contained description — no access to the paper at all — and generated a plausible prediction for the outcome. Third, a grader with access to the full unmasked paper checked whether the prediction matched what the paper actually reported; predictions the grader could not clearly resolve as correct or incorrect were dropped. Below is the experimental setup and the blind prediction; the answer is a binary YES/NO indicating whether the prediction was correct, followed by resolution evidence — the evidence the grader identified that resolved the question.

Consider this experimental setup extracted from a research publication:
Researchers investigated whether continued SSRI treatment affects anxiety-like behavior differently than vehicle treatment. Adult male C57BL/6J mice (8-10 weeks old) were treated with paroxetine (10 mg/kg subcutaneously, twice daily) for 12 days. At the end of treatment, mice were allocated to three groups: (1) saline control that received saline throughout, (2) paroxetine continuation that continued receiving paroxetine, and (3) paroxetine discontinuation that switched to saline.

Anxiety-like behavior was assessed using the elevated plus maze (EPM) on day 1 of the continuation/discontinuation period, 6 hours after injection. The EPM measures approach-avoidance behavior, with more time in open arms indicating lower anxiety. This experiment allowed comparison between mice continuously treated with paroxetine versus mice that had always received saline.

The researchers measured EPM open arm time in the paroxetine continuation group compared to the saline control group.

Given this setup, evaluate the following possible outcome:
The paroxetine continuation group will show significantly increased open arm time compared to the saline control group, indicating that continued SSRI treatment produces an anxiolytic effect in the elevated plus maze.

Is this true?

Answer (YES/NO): NO